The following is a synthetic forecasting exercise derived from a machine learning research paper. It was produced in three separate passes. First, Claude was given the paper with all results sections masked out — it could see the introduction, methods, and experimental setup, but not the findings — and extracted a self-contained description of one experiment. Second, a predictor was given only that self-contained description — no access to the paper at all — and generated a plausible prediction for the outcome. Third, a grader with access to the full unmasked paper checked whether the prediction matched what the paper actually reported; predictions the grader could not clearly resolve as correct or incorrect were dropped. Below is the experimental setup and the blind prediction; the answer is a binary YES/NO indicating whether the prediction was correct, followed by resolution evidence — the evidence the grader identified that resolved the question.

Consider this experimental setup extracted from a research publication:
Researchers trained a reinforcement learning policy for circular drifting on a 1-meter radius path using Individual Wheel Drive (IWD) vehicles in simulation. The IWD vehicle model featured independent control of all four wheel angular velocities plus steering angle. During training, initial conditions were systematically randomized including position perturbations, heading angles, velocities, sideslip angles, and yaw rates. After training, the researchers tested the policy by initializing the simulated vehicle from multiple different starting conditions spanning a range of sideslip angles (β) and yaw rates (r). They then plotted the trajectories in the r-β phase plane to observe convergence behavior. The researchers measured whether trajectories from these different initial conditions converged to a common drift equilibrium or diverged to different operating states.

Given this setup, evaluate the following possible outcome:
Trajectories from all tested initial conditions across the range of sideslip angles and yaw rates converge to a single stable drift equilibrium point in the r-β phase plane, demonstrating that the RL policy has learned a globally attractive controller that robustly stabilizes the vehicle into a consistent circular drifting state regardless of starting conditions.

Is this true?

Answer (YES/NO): YES